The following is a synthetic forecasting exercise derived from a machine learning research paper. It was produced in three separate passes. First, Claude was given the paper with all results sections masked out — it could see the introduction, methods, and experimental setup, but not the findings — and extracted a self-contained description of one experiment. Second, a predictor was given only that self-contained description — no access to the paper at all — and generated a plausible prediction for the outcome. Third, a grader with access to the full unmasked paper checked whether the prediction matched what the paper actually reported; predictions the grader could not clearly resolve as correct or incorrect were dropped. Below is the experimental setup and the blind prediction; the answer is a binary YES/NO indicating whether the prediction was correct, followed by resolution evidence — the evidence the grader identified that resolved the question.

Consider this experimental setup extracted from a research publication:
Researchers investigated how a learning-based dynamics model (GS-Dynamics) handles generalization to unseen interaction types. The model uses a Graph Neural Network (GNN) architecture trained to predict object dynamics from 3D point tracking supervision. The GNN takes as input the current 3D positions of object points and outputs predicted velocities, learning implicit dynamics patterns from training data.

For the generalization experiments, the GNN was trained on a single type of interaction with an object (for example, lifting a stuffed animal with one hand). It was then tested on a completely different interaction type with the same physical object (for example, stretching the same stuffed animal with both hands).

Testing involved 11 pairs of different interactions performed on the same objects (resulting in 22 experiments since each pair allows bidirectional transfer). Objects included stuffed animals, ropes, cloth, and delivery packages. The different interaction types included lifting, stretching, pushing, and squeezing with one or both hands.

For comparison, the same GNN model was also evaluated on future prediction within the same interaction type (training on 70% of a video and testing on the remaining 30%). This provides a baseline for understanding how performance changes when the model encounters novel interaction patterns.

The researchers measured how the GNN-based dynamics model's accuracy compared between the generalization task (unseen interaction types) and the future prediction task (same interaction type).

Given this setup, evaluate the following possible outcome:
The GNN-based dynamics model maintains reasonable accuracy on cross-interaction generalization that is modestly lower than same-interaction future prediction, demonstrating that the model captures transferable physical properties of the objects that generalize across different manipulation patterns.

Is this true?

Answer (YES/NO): NO